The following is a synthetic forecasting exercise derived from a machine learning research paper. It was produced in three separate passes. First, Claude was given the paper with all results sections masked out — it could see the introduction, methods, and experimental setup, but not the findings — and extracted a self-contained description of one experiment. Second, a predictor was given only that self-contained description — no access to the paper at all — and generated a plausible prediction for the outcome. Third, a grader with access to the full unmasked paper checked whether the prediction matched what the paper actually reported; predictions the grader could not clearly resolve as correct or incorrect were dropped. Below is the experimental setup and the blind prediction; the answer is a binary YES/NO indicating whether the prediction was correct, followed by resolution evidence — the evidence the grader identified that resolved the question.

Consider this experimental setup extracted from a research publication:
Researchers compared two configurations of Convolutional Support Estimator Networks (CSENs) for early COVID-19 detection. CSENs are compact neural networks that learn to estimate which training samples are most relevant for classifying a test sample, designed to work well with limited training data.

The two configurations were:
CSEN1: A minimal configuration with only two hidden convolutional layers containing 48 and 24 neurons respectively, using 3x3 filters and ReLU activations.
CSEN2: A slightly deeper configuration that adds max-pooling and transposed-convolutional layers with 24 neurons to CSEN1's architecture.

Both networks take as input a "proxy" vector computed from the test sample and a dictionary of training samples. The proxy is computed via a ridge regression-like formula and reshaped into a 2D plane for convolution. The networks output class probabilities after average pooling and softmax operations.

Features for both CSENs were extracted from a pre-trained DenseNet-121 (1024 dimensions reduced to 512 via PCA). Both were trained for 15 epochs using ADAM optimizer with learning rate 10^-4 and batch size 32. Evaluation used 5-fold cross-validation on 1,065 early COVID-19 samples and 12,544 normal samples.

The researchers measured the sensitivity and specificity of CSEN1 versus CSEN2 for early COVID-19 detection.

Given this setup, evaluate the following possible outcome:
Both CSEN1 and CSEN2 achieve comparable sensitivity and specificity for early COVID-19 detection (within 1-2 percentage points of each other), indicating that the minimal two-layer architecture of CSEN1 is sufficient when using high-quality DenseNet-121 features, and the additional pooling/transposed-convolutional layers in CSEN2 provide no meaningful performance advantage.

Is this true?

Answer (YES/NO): NO